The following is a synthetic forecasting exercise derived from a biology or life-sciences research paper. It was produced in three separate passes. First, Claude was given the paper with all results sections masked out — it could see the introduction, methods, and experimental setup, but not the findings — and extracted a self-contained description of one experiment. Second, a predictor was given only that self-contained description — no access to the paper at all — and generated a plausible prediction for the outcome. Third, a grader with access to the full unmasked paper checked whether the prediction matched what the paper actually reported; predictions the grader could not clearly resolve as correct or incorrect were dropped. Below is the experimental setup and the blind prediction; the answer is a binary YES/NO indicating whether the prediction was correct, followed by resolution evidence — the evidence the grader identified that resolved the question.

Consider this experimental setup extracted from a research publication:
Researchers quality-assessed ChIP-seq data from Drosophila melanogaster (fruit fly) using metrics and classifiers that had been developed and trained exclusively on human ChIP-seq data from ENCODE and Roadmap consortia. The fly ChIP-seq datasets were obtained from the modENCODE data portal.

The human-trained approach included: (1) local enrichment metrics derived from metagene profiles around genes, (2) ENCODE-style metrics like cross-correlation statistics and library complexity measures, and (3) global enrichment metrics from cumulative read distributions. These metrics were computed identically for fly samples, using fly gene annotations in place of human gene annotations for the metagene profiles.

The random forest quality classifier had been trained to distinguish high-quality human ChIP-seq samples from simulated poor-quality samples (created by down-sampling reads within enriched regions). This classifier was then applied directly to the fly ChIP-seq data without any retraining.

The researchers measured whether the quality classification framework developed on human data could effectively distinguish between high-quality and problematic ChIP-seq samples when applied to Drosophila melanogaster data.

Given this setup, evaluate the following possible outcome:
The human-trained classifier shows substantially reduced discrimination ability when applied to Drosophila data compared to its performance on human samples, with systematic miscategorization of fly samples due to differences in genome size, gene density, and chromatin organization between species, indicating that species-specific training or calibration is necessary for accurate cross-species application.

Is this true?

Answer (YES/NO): NO